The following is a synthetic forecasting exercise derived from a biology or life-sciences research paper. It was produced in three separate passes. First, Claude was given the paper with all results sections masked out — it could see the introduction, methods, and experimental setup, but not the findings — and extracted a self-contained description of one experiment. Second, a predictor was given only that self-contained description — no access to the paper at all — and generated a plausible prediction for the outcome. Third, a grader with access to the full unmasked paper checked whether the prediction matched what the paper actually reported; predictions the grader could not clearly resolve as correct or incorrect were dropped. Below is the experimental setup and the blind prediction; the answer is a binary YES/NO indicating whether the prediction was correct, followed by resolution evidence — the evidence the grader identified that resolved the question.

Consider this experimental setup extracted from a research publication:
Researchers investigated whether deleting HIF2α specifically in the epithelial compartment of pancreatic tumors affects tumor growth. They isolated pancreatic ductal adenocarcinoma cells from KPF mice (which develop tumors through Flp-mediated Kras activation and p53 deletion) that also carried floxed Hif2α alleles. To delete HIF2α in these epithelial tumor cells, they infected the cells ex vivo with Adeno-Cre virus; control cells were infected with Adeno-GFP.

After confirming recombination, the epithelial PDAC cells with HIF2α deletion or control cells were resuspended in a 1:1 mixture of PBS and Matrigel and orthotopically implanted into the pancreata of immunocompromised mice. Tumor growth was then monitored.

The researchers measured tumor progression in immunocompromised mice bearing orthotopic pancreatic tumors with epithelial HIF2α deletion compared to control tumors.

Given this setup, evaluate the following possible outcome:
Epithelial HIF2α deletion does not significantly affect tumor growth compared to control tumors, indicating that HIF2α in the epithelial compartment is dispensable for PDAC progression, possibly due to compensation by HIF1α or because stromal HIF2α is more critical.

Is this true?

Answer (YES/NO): YES